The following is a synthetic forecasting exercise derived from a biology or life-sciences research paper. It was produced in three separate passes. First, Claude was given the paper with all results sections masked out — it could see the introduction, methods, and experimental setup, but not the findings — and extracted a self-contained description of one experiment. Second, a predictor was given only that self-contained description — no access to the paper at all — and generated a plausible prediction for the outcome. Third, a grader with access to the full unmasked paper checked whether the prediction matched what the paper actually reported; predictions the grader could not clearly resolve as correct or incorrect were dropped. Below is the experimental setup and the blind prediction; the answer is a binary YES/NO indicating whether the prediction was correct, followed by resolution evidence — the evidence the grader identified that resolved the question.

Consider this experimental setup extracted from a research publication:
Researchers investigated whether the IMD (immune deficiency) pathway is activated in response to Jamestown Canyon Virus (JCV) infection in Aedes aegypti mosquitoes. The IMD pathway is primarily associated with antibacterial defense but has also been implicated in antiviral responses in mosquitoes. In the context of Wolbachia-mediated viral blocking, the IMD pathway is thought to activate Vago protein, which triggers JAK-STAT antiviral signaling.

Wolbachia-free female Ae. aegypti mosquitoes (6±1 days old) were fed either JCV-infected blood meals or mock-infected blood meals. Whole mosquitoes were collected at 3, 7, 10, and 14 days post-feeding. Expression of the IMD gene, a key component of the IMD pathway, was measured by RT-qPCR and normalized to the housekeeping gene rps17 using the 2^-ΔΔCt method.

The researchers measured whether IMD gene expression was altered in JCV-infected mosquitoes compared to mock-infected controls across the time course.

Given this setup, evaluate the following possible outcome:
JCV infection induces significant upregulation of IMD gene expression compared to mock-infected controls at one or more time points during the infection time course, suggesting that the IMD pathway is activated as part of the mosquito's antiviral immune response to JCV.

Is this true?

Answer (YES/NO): NO